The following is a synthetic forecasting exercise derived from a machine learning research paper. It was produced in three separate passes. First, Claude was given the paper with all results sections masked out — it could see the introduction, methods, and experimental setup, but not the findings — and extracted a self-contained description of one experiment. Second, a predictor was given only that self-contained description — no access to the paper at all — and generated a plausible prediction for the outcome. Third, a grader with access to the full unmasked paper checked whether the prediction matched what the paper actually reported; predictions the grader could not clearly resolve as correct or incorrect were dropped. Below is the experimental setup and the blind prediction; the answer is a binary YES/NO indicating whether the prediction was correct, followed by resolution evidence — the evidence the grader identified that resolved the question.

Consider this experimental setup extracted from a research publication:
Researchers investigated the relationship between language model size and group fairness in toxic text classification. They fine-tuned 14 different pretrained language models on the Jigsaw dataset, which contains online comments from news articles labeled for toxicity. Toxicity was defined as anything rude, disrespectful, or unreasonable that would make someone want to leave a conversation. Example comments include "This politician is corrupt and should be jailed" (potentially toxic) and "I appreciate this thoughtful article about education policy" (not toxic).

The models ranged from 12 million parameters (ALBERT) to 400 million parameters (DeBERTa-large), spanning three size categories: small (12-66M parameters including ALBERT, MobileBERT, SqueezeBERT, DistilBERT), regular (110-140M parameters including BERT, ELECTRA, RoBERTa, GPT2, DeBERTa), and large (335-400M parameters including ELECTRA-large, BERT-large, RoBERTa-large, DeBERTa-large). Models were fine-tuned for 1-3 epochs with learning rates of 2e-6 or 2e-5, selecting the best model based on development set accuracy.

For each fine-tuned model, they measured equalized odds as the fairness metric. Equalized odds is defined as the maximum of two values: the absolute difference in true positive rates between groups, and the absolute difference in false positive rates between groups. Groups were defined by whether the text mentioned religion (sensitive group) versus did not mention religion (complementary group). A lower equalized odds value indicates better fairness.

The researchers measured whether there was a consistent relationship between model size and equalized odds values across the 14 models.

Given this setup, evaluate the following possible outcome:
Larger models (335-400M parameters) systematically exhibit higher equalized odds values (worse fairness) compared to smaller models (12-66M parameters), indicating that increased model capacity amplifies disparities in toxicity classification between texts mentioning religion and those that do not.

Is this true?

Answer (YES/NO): NO